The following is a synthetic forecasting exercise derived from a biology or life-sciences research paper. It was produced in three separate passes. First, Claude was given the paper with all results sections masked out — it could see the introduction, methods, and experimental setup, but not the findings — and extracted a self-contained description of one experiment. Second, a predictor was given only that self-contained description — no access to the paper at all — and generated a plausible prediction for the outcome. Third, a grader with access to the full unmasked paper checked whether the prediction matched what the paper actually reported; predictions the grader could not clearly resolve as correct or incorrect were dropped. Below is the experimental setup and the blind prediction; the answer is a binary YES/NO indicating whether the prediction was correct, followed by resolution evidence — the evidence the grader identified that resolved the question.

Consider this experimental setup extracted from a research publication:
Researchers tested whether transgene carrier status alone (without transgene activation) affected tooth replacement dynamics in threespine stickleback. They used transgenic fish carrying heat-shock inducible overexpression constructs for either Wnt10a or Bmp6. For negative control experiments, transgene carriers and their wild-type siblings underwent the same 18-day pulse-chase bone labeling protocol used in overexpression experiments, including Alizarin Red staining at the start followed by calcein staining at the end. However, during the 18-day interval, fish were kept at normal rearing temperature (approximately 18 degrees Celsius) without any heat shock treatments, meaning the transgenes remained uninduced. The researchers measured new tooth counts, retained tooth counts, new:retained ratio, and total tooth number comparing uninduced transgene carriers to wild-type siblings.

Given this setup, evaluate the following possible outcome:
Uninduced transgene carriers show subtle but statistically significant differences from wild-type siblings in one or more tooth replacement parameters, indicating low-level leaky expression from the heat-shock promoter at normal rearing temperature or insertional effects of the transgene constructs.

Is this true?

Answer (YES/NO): NO